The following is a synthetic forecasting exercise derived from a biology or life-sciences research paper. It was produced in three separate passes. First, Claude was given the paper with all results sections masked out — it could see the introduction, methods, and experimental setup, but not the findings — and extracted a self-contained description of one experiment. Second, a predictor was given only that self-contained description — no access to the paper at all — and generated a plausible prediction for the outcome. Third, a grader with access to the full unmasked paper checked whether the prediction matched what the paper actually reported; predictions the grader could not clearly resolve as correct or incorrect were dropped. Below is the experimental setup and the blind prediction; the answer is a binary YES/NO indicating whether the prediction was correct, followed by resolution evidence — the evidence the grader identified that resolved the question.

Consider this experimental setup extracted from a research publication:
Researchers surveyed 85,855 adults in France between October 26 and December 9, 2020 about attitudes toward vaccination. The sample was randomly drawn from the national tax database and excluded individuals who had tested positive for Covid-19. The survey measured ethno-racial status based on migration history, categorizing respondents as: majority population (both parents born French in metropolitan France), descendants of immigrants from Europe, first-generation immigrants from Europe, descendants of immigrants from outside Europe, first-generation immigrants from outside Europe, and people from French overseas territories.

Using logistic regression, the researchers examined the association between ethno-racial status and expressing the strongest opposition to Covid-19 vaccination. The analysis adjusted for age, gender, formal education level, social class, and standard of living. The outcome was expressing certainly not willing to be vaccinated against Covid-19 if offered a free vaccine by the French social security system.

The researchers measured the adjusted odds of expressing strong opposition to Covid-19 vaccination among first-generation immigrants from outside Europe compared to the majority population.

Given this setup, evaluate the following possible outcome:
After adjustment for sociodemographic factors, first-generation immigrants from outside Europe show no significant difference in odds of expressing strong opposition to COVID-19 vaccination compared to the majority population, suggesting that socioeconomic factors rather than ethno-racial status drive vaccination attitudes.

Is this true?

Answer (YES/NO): NO